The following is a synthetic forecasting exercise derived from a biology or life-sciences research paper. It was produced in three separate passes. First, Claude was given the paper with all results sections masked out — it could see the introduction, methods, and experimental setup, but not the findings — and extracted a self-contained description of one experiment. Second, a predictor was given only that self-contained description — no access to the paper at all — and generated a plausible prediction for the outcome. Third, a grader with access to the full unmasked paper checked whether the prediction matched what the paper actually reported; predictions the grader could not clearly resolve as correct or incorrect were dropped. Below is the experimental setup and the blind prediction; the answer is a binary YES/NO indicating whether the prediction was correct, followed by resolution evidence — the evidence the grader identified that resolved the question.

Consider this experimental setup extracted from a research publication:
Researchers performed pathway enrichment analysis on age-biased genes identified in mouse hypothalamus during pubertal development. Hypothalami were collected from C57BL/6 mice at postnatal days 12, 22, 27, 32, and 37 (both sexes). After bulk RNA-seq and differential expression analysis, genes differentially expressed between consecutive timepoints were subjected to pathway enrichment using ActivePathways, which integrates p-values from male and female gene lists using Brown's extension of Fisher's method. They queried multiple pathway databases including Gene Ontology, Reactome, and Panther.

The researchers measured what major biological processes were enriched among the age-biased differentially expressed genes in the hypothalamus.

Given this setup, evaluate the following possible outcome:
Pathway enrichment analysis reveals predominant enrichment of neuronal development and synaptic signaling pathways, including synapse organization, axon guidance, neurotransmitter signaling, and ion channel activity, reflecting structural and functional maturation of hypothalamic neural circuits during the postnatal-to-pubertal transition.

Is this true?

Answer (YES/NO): NO